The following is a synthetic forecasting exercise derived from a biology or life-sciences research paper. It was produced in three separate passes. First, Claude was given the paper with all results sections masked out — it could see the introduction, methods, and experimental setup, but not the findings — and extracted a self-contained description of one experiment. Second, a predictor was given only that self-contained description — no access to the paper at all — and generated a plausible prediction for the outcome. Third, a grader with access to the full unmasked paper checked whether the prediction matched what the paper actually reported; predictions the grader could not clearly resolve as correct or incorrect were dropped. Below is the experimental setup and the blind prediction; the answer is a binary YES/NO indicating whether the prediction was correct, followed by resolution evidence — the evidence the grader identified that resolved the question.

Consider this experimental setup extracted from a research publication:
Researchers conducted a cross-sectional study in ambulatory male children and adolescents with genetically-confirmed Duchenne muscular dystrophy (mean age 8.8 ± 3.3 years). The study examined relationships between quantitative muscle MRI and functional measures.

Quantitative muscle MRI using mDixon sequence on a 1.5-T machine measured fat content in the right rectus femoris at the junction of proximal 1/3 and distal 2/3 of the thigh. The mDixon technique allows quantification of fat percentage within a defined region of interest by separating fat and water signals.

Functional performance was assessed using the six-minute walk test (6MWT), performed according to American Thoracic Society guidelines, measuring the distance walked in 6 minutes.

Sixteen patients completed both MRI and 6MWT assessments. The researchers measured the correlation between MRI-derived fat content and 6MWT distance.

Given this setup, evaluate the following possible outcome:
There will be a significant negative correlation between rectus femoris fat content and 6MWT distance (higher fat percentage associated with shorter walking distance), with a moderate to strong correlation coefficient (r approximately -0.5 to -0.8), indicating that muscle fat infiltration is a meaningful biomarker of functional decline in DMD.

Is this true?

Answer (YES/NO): NO